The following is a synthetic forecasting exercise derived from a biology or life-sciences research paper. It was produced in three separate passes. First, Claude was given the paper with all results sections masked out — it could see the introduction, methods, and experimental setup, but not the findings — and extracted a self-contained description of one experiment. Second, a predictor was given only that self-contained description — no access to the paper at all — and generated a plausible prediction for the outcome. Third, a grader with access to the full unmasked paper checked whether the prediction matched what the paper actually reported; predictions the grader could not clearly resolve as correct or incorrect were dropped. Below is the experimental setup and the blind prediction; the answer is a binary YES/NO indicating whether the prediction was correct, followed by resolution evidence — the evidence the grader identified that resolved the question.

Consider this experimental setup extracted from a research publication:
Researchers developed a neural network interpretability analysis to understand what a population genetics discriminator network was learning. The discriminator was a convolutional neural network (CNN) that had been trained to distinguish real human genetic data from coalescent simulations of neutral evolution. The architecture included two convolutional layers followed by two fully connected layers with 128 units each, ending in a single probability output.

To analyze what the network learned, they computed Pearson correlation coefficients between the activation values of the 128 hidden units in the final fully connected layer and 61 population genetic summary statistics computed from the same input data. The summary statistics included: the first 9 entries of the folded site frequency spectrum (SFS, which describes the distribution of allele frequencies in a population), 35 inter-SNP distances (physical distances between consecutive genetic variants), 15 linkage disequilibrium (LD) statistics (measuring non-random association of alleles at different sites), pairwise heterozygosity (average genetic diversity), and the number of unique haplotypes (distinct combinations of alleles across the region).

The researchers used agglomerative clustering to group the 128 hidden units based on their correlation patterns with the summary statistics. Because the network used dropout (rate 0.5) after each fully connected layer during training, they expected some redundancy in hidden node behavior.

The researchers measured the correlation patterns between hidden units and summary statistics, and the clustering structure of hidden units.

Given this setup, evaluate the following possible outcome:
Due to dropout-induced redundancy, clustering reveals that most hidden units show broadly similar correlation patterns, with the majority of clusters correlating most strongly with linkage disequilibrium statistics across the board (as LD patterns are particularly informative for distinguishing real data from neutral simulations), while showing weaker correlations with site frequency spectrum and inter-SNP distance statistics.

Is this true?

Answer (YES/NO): NO